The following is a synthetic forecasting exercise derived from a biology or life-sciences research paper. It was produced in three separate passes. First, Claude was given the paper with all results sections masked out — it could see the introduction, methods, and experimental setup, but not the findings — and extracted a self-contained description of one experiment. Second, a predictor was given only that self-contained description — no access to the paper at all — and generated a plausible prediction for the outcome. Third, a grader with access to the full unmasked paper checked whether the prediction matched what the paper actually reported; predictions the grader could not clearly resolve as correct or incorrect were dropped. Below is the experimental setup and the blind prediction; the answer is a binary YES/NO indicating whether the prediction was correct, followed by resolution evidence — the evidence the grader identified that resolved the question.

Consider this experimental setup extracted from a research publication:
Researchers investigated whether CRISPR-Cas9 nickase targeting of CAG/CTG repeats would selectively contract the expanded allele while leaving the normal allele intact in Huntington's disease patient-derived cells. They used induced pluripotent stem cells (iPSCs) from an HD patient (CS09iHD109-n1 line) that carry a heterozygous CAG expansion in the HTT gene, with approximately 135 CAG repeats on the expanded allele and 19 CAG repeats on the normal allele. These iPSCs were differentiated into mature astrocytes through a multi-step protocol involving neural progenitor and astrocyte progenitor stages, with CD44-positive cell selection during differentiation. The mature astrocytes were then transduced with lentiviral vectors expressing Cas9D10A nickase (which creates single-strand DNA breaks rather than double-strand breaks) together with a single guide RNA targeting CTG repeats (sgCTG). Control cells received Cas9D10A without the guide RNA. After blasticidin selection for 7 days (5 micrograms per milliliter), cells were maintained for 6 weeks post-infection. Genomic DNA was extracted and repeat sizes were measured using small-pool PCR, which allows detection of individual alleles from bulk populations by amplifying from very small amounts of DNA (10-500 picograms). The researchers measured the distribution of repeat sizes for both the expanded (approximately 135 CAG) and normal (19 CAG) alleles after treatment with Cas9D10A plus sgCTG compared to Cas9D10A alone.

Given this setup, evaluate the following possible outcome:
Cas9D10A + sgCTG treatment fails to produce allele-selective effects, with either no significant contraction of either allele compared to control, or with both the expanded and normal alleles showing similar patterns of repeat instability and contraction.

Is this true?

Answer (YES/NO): NO